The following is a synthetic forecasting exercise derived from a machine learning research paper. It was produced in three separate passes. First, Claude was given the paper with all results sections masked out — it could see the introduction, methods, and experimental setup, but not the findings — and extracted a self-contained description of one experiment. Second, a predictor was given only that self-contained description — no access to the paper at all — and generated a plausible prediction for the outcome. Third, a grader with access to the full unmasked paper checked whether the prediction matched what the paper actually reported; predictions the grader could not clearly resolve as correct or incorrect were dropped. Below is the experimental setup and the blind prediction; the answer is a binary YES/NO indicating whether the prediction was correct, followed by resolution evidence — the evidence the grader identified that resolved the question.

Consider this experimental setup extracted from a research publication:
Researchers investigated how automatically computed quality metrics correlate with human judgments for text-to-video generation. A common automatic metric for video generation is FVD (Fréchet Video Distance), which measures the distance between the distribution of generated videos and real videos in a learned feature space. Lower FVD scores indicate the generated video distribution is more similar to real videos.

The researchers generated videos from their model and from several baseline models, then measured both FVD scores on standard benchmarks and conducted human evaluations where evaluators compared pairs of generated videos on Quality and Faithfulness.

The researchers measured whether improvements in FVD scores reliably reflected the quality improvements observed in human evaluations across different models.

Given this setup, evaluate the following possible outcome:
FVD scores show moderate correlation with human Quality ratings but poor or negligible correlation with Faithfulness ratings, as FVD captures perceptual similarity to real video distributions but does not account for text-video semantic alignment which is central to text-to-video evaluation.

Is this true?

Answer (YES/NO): NO